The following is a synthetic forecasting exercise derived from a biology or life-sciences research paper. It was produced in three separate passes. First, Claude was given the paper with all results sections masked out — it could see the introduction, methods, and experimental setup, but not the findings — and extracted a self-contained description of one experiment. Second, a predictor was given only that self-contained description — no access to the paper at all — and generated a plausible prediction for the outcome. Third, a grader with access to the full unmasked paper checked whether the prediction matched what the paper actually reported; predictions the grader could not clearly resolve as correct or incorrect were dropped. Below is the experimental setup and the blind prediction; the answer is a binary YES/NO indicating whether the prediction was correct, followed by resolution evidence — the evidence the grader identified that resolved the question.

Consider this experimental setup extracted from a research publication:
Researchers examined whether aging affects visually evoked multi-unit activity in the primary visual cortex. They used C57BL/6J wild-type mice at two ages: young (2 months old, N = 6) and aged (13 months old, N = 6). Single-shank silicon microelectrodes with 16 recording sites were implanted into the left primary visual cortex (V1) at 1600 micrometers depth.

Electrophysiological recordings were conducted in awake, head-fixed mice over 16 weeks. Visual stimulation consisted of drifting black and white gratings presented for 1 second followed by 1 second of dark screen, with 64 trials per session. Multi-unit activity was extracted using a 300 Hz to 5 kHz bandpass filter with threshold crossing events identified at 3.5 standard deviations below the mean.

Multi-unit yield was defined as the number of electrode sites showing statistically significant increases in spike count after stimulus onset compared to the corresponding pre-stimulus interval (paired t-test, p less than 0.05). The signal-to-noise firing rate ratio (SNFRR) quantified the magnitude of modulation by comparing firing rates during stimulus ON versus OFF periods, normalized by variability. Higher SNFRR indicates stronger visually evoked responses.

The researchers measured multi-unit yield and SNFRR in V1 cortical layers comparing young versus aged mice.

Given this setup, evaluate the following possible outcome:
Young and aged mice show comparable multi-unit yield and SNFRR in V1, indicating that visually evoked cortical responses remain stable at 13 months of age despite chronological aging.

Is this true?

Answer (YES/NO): YES